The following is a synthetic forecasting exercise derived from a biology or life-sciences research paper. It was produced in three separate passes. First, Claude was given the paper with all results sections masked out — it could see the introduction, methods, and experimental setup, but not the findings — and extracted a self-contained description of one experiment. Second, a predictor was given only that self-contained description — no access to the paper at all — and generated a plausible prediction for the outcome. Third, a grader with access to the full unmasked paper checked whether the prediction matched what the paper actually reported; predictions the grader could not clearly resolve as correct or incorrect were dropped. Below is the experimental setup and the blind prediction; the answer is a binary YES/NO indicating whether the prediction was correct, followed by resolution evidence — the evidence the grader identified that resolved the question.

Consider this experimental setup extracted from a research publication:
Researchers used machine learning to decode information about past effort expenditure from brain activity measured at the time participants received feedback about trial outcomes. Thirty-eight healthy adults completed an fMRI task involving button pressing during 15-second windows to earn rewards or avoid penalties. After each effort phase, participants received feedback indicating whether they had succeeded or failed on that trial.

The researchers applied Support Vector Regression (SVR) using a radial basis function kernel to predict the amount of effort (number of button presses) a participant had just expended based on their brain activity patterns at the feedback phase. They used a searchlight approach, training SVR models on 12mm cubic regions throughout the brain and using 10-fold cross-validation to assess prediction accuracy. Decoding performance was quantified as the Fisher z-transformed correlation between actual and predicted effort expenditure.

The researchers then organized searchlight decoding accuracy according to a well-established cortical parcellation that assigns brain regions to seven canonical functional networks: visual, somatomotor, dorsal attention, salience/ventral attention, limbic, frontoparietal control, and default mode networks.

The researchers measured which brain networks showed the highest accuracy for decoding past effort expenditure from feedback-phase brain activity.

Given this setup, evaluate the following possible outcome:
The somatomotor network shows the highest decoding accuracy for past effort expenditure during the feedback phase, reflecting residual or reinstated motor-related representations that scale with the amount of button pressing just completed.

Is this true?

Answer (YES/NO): NO